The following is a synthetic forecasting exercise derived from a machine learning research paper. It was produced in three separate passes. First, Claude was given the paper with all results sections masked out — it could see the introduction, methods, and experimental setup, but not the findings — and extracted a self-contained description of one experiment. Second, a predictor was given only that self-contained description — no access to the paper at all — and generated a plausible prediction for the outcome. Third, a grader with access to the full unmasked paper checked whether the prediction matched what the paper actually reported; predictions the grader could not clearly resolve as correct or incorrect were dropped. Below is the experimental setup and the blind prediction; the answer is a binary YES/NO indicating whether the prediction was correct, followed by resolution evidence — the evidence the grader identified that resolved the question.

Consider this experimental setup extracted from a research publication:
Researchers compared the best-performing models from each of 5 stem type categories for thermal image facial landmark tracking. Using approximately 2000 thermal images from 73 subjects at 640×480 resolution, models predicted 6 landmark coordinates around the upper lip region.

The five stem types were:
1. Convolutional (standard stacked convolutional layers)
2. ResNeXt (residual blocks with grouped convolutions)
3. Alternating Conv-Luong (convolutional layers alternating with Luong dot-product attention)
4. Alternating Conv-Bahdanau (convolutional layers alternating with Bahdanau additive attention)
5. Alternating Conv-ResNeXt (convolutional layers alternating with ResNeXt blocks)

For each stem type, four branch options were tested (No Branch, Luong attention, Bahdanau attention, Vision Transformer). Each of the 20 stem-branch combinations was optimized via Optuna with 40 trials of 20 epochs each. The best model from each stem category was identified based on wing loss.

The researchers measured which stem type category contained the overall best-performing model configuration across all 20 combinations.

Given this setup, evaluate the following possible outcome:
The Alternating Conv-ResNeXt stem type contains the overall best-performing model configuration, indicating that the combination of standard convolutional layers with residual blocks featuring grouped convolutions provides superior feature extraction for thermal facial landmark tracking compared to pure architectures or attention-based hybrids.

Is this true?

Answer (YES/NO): YES